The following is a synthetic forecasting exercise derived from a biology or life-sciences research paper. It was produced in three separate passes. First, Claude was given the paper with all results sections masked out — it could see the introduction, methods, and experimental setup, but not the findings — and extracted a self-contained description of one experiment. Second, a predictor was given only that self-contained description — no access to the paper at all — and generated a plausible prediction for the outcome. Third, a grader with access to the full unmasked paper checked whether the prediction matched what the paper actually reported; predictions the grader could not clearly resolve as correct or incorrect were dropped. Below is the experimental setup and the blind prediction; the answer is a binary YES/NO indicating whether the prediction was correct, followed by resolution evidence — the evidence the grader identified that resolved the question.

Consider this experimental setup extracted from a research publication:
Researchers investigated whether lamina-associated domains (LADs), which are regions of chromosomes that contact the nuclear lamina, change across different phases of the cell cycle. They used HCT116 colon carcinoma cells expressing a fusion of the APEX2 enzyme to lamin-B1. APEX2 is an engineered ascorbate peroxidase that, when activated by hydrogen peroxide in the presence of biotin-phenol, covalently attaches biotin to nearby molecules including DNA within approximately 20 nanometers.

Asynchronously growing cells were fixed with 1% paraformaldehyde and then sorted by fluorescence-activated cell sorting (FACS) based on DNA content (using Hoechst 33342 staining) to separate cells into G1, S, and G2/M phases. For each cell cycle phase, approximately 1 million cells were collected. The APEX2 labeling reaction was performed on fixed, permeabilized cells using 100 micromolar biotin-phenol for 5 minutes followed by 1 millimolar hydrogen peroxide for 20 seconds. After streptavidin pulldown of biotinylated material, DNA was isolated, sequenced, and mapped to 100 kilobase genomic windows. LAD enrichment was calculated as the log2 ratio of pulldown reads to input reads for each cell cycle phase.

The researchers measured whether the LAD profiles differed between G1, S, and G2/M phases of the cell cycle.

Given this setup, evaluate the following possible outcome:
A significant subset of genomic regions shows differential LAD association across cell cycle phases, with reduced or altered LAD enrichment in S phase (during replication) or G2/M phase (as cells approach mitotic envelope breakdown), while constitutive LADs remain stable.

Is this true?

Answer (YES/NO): YES